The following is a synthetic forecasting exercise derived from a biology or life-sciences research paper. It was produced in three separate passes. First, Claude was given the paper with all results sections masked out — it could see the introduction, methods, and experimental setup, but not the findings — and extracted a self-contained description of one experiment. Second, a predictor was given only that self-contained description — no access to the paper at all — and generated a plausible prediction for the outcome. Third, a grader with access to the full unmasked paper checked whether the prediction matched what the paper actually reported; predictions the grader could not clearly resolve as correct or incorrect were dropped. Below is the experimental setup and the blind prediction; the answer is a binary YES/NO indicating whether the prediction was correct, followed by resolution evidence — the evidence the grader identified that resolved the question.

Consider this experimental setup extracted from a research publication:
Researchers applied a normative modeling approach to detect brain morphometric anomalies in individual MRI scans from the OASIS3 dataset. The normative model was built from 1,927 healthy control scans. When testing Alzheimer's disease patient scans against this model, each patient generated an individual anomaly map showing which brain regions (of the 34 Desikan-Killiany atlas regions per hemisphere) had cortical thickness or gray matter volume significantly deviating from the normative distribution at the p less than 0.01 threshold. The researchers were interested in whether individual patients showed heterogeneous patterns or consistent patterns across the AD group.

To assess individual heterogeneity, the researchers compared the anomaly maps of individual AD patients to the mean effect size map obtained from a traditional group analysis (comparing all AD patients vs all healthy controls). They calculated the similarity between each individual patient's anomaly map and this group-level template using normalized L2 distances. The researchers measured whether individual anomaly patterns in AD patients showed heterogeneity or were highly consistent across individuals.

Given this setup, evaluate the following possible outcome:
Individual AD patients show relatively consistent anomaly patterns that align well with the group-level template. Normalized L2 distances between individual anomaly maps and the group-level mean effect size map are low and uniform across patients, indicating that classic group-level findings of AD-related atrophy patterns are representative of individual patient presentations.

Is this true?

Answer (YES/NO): NO